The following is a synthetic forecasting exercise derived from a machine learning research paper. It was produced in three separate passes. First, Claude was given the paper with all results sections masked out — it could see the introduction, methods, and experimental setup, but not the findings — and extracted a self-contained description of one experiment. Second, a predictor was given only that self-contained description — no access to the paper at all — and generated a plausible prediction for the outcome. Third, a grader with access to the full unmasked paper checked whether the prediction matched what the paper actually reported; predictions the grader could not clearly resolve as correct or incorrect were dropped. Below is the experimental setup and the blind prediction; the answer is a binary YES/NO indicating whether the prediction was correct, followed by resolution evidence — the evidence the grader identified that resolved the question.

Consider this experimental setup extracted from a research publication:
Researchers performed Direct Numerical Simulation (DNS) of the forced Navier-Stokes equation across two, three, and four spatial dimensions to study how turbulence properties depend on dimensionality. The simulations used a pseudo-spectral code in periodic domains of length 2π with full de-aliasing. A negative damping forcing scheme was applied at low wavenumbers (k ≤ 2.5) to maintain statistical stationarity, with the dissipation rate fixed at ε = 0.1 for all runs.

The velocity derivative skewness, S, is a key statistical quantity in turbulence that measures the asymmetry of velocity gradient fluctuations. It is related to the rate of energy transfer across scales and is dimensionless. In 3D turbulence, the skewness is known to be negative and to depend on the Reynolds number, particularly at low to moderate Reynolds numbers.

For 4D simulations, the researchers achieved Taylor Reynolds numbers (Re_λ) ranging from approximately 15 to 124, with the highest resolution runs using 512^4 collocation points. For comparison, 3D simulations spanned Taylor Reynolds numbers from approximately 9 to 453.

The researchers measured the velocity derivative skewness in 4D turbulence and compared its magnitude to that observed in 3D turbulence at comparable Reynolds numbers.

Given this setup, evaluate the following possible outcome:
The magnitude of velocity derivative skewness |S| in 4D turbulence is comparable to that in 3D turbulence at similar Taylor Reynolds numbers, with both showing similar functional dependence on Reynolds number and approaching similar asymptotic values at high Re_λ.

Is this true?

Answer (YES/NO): NO